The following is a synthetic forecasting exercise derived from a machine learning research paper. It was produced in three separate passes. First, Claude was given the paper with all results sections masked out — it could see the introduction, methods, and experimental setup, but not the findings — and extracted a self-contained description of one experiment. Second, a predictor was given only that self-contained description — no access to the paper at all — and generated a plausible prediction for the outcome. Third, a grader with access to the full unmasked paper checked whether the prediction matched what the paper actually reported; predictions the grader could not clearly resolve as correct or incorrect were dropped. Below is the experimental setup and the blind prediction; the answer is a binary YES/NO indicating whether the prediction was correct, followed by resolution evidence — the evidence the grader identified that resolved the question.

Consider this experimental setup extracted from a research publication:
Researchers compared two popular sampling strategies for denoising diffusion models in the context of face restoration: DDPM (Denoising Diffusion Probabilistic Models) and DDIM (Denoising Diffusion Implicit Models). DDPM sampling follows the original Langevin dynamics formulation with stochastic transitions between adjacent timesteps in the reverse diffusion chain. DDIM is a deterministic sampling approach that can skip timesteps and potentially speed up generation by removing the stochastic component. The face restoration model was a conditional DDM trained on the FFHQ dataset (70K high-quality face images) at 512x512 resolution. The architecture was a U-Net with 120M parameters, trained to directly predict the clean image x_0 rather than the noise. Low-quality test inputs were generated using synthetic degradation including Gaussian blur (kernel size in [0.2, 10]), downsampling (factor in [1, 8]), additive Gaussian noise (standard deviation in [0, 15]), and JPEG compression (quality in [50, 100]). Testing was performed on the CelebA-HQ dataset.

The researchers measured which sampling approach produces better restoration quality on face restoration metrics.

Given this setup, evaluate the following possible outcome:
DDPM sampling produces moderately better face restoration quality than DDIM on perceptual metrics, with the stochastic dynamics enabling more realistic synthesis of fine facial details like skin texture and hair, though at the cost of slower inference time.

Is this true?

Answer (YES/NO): NO